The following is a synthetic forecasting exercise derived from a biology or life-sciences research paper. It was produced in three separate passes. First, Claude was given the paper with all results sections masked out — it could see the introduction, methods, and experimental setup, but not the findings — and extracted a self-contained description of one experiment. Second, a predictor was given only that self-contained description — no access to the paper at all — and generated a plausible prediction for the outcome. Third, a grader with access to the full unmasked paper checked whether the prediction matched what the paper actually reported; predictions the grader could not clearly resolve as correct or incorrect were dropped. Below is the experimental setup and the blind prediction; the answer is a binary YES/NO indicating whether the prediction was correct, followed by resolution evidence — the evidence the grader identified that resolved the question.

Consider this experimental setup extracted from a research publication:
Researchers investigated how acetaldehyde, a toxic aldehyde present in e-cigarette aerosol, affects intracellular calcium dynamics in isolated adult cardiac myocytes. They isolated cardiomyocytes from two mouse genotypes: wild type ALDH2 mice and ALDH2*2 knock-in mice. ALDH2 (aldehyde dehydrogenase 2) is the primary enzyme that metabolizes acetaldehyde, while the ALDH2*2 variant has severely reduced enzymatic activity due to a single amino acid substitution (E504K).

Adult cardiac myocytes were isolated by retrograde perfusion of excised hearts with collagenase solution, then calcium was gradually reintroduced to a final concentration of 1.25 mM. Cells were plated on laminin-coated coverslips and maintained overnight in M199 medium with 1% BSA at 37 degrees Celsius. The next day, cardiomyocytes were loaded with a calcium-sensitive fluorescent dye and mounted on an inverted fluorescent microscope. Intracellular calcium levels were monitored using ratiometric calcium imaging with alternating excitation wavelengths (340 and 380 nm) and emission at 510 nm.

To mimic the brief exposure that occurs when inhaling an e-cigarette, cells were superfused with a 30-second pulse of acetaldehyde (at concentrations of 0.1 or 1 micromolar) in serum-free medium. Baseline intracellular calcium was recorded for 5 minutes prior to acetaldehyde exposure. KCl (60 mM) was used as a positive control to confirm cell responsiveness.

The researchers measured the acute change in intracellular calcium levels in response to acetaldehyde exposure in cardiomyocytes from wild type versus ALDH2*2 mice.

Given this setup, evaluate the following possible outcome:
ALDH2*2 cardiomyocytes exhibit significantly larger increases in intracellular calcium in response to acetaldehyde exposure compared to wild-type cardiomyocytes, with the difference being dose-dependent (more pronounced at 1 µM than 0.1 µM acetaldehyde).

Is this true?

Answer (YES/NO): NO